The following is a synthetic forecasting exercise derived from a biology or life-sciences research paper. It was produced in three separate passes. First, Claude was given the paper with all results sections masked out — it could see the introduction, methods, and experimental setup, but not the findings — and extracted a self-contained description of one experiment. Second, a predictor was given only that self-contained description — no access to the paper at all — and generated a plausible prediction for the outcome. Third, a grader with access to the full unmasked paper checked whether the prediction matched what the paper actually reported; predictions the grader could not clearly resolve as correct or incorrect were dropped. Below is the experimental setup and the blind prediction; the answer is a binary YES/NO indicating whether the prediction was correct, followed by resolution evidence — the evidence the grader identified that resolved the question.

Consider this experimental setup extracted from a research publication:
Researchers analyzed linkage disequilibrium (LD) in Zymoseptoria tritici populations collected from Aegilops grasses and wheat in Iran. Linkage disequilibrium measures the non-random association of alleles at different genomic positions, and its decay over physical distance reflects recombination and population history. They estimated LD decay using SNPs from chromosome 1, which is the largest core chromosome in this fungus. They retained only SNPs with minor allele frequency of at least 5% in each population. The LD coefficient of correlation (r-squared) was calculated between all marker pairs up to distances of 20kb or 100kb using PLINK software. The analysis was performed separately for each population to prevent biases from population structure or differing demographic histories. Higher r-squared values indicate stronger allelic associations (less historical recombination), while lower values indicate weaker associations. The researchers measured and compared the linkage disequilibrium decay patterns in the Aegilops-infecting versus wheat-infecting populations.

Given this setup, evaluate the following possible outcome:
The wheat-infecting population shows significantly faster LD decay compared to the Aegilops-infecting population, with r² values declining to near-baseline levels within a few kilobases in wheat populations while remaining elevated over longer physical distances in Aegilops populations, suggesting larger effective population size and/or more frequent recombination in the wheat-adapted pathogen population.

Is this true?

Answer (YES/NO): YES